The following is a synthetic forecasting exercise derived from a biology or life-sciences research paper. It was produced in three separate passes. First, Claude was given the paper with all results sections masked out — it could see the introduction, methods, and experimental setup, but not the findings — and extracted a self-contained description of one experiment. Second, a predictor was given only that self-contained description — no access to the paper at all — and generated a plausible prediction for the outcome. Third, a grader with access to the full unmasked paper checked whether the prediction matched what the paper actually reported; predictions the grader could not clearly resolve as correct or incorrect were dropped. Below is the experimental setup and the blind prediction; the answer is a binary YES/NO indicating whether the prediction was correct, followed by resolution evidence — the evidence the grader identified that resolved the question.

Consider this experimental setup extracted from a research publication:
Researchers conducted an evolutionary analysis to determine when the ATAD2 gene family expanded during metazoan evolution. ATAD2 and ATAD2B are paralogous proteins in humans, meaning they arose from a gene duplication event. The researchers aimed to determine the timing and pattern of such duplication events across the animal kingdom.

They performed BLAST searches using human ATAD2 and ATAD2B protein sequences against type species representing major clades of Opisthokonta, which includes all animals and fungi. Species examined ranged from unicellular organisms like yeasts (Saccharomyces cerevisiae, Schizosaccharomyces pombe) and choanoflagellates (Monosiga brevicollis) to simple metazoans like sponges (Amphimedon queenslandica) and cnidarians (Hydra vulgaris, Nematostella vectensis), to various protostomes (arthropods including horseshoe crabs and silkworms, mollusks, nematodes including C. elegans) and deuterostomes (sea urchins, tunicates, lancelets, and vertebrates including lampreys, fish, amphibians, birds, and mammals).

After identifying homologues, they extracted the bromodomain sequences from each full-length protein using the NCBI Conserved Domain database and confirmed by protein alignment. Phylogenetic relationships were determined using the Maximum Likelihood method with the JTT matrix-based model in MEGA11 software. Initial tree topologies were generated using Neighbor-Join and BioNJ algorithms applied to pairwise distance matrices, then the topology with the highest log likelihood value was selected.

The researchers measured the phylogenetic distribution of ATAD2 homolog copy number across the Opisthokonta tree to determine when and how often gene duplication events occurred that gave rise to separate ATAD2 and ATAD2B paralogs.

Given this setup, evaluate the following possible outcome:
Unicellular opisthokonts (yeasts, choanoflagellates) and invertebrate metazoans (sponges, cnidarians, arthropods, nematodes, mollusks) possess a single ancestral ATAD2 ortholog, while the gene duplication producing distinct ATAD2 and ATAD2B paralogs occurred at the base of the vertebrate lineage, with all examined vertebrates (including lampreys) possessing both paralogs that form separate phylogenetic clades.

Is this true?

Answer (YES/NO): NO